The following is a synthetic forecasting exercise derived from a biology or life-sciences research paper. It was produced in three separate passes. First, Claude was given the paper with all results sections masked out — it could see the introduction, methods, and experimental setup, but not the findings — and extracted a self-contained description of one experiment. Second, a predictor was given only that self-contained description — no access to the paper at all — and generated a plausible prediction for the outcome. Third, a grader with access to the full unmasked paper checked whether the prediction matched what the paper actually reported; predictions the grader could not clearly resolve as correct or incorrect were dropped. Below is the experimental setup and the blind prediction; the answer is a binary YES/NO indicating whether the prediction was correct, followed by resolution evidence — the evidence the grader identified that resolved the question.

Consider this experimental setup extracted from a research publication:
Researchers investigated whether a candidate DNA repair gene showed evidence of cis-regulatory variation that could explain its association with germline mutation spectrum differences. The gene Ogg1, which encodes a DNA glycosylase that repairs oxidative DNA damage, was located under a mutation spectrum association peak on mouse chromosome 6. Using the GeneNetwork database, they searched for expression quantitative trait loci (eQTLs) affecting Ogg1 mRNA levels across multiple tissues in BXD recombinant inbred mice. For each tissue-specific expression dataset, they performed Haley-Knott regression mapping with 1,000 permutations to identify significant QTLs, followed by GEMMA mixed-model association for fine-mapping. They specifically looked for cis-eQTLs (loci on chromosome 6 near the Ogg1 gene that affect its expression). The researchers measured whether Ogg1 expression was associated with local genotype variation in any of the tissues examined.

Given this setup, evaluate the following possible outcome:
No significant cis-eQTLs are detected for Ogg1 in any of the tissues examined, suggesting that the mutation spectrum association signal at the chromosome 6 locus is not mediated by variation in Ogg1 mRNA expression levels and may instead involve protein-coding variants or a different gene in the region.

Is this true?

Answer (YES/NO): NO